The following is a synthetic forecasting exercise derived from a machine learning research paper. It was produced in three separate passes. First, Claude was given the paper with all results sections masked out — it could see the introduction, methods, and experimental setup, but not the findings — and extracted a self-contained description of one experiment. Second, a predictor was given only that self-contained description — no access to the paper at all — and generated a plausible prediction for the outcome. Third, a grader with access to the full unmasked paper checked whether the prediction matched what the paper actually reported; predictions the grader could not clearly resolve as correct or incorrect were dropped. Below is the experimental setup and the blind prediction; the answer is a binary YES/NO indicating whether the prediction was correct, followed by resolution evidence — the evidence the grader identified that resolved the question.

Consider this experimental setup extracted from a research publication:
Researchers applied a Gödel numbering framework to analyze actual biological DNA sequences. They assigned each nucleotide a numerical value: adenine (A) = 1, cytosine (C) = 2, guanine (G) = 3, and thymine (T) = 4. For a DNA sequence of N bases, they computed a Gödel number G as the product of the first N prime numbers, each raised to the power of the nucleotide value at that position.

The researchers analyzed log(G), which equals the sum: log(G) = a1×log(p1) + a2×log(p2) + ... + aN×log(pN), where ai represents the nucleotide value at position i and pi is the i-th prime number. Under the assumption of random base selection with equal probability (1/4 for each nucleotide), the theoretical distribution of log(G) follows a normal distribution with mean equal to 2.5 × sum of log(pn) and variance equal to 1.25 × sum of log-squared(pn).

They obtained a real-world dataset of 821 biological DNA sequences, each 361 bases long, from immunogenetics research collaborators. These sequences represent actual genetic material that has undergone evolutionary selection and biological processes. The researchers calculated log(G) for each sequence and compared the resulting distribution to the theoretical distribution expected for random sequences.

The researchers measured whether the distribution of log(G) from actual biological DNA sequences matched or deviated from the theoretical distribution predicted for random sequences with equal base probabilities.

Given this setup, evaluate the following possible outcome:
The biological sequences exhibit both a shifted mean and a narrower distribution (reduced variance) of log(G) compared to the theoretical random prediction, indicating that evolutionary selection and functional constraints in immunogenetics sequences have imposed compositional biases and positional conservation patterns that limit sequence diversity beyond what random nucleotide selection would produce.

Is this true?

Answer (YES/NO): YES